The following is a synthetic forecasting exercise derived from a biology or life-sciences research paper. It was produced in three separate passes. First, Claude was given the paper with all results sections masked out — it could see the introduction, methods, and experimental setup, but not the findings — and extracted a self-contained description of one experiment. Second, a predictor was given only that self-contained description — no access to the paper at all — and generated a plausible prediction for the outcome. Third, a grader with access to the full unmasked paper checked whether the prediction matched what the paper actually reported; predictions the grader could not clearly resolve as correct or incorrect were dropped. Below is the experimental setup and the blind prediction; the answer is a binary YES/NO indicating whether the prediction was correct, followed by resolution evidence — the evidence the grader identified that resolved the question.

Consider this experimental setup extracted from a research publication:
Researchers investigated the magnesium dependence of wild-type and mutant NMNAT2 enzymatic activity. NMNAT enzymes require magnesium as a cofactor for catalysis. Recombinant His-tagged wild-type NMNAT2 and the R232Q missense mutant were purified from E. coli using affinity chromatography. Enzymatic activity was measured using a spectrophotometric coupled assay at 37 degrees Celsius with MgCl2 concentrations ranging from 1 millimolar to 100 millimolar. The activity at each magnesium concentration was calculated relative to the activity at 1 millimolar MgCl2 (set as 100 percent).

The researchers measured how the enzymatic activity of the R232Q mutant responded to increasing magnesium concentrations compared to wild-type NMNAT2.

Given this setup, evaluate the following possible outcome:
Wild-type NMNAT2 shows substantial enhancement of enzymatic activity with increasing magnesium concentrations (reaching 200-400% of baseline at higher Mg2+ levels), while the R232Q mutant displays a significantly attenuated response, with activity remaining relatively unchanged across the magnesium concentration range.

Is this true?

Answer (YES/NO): NO